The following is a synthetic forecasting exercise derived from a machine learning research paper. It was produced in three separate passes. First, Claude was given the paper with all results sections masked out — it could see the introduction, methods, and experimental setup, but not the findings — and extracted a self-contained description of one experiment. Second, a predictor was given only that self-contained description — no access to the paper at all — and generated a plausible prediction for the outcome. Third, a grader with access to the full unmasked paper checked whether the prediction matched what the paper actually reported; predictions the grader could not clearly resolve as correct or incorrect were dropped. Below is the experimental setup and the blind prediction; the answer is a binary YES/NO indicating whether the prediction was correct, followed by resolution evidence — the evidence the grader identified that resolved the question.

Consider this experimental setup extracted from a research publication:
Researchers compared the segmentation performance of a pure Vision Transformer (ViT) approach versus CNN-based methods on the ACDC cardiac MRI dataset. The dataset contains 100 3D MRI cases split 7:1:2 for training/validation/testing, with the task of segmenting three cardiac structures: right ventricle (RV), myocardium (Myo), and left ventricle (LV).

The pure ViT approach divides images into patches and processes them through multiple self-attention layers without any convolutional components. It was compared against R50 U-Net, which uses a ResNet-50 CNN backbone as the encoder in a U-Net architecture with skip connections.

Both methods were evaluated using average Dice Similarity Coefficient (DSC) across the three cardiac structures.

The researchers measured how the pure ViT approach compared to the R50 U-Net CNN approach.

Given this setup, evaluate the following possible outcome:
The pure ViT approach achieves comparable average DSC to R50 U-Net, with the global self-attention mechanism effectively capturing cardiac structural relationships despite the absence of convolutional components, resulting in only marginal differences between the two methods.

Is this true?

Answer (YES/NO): NO